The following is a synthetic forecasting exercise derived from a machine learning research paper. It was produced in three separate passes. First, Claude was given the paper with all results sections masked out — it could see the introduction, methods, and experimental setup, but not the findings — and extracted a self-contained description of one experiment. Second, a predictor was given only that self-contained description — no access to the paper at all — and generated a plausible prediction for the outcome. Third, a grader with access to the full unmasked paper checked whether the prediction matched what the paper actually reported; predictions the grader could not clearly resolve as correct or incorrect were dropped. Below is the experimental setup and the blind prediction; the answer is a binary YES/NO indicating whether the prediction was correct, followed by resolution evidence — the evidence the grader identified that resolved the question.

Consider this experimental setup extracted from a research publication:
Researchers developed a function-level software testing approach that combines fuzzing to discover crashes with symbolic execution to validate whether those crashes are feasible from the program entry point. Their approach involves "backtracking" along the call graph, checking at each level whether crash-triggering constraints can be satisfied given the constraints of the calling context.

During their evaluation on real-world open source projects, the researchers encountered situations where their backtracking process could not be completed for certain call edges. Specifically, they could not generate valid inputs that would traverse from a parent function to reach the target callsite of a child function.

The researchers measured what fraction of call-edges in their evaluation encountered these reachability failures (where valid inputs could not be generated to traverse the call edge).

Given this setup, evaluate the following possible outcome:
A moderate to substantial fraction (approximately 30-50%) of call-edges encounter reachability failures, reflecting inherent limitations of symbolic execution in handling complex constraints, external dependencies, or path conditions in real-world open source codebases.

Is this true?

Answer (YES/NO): NO